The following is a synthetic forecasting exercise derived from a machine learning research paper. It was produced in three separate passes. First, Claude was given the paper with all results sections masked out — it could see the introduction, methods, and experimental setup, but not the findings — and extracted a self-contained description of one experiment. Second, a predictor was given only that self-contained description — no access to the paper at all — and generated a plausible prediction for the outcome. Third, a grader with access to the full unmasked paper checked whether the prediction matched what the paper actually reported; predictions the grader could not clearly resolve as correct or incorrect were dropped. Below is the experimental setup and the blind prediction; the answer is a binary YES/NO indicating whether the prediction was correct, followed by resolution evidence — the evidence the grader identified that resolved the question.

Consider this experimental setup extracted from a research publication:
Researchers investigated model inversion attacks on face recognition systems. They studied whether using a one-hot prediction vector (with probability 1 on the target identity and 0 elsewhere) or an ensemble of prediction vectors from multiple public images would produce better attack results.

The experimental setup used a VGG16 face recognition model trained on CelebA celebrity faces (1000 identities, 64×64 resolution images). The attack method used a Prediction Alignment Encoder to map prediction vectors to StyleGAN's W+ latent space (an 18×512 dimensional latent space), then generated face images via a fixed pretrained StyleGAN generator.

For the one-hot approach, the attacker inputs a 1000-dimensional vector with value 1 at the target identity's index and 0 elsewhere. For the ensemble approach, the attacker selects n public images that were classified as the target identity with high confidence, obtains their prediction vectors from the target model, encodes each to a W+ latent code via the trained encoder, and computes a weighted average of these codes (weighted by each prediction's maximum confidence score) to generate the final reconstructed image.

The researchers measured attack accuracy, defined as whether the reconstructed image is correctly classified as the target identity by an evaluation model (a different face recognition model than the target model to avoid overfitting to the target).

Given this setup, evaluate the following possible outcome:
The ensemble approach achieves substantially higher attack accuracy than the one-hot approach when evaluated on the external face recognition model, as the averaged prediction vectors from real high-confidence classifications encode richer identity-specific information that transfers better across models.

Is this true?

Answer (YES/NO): YES